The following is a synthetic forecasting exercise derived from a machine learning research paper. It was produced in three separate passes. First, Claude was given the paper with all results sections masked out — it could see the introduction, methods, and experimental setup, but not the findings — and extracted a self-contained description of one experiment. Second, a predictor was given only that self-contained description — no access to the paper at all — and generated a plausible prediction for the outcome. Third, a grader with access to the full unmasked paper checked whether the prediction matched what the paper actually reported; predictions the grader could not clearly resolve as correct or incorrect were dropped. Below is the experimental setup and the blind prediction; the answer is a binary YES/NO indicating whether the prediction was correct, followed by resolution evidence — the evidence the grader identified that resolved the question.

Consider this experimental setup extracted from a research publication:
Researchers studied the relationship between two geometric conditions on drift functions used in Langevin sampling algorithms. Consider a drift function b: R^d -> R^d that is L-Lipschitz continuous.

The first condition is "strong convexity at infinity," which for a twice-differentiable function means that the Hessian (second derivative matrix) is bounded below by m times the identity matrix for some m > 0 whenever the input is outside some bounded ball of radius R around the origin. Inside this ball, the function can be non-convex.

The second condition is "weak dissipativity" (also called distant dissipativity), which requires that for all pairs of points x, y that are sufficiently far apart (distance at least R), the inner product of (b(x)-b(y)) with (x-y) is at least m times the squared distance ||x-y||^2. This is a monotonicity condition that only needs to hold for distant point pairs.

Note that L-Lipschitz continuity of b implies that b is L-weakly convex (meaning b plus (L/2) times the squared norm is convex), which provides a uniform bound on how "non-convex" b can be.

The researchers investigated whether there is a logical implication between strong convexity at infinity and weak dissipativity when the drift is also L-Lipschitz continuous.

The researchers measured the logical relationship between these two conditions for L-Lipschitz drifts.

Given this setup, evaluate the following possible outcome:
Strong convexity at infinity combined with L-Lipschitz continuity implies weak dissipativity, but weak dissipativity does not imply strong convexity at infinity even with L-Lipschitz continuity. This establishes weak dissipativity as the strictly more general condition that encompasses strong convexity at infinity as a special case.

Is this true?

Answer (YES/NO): YES